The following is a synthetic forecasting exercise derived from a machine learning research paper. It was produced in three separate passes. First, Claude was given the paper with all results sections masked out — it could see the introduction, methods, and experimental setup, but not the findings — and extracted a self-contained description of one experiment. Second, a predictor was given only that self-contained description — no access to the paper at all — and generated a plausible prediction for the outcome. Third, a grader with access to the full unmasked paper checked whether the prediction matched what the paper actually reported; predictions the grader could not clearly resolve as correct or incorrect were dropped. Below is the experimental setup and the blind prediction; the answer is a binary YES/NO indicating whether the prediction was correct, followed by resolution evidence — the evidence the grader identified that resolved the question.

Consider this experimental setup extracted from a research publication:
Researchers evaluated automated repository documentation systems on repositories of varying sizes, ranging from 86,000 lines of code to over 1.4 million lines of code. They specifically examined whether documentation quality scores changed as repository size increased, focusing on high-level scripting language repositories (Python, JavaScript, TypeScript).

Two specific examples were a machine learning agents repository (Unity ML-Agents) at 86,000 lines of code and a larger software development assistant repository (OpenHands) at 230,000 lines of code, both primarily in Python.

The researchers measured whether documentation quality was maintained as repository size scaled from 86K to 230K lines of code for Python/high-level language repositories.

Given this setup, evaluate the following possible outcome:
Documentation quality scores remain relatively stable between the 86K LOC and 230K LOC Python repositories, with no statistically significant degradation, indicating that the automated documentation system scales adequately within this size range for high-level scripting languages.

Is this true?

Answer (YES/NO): YES